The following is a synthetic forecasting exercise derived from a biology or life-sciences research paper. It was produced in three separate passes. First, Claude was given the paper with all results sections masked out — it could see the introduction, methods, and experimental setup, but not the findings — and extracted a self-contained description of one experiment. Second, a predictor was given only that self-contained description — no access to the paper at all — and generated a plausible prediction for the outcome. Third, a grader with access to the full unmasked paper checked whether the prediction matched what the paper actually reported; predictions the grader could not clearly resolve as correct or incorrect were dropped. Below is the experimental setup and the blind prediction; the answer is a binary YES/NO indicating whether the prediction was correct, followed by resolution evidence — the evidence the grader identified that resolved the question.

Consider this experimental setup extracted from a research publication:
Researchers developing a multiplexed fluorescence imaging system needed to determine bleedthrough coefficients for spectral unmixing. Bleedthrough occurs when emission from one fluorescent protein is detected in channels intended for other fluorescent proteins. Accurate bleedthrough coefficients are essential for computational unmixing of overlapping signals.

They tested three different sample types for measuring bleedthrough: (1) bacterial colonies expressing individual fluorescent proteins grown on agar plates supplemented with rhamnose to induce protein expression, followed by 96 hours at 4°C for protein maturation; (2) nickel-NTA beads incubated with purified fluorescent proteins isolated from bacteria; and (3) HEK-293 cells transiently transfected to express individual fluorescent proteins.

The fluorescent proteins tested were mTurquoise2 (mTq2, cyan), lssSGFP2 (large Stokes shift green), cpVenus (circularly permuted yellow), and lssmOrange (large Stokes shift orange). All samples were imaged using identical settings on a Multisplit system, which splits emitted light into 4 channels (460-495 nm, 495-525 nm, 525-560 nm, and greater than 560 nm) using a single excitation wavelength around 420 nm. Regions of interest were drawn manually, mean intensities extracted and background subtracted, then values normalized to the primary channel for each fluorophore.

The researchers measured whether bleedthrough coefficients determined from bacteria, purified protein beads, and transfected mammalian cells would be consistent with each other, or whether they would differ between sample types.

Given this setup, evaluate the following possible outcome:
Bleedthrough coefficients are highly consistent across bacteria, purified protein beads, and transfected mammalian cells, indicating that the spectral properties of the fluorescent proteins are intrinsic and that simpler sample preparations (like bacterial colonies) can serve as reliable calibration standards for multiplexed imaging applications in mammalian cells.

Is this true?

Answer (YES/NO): NO